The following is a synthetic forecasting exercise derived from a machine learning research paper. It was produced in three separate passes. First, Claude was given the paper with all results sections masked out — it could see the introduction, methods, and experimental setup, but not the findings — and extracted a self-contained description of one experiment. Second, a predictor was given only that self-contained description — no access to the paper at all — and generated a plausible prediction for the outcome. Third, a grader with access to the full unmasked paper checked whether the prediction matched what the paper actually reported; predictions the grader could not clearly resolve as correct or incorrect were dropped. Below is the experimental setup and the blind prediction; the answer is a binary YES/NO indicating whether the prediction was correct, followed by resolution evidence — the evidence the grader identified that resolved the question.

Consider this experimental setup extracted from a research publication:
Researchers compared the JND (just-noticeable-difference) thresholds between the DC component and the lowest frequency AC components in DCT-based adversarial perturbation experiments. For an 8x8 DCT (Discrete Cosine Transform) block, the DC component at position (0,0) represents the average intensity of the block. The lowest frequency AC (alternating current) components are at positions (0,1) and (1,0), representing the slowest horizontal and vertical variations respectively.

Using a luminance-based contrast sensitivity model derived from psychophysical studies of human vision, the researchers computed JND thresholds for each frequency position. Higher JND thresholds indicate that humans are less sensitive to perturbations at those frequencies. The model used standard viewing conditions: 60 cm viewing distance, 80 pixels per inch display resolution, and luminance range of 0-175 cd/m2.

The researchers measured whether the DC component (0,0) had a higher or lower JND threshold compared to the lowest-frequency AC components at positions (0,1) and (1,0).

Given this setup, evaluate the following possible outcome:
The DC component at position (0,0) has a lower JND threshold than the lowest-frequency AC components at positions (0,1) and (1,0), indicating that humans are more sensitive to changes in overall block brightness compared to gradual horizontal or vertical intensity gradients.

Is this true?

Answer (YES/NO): NO